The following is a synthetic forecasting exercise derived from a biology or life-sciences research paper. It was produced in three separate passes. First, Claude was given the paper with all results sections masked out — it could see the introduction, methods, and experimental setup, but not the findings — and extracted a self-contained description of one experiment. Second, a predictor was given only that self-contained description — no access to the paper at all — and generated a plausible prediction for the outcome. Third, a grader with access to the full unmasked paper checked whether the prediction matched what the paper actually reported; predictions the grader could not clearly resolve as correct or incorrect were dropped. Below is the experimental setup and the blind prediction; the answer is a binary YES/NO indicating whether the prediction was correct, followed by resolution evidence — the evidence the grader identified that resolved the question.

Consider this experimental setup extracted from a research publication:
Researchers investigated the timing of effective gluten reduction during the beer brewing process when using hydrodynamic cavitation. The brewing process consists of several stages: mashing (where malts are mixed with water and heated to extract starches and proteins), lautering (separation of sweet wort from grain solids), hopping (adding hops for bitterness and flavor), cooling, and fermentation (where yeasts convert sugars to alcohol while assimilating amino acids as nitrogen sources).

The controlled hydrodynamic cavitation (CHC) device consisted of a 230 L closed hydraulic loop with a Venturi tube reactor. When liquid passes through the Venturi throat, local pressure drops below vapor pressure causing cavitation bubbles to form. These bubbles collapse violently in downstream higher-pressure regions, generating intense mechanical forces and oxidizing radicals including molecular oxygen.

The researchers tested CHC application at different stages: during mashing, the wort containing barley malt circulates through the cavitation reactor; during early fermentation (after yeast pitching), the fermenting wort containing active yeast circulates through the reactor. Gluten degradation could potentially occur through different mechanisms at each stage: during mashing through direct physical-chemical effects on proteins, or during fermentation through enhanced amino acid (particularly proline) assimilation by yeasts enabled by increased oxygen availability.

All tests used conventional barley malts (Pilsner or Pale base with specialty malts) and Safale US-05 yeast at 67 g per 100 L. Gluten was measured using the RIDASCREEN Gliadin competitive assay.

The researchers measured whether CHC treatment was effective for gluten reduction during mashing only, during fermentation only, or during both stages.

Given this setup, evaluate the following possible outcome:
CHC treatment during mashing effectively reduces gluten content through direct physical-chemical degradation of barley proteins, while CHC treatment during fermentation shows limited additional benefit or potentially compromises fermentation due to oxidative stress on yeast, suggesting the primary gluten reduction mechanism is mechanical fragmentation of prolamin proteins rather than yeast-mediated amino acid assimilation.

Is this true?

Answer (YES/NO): NO